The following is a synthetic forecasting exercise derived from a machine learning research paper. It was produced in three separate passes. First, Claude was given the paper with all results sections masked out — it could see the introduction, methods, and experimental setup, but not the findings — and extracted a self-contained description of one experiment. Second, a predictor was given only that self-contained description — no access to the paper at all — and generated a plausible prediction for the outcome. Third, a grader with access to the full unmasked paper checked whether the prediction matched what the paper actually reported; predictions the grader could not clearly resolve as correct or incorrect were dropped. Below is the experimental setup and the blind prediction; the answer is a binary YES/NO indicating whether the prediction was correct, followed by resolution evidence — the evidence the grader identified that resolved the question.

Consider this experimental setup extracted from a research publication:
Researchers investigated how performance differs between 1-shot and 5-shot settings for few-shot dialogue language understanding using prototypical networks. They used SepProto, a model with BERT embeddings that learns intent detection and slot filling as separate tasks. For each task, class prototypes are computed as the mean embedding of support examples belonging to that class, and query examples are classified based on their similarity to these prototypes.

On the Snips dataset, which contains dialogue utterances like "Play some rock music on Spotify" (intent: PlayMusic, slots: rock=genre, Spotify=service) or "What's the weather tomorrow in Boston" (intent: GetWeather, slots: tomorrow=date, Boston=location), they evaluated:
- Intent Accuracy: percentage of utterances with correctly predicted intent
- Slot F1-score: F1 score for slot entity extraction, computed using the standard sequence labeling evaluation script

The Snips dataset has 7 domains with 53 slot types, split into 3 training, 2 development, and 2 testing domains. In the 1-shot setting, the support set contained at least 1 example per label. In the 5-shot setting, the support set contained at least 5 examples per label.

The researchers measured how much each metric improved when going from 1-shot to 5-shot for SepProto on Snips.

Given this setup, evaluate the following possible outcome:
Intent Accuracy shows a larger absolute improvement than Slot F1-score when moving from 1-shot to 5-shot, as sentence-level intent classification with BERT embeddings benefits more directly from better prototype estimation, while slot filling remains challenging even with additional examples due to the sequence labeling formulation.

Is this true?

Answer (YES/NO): NO